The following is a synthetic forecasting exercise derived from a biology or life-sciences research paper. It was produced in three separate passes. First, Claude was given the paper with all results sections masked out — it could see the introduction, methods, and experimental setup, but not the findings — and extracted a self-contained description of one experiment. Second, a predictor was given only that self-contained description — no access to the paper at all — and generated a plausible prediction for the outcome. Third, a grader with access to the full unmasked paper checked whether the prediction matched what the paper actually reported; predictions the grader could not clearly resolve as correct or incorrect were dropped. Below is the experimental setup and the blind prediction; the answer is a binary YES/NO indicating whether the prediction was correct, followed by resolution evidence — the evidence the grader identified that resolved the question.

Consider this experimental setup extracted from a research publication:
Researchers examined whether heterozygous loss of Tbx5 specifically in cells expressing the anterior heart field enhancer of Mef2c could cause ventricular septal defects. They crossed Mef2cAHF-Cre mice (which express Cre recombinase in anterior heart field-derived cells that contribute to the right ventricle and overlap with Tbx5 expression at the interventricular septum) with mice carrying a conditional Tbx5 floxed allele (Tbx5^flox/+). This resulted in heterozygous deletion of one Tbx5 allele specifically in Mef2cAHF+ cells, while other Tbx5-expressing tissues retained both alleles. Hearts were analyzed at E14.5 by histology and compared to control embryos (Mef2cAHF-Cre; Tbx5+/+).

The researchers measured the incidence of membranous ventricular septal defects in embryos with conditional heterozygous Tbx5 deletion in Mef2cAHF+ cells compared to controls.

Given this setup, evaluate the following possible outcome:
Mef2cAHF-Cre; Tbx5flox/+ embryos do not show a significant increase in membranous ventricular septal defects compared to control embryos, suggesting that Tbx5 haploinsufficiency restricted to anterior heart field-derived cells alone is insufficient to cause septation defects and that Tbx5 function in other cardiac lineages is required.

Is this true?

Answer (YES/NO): NO